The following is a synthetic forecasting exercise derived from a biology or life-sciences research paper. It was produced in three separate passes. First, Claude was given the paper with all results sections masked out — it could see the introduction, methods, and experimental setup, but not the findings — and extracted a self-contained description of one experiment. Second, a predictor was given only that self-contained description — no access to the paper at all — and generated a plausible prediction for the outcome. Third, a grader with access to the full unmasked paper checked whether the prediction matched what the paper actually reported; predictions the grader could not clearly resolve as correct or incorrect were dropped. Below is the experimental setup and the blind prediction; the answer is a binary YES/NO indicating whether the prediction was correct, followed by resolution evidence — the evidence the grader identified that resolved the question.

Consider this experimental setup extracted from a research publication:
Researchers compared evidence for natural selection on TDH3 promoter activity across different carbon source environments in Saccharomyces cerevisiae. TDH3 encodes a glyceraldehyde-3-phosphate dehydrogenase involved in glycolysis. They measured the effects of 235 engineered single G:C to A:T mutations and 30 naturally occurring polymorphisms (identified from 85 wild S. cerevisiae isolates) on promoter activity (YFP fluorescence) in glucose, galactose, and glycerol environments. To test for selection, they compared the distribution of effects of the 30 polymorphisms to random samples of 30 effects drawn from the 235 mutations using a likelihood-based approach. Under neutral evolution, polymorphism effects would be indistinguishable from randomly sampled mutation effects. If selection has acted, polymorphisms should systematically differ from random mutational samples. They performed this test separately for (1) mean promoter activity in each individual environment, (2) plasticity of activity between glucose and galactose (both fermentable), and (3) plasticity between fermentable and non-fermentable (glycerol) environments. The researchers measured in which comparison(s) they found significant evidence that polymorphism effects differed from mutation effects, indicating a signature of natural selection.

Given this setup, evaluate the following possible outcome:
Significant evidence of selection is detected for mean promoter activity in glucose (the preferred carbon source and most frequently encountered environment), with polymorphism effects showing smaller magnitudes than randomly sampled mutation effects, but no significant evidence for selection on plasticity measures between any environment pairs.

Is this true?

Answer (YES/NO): NO